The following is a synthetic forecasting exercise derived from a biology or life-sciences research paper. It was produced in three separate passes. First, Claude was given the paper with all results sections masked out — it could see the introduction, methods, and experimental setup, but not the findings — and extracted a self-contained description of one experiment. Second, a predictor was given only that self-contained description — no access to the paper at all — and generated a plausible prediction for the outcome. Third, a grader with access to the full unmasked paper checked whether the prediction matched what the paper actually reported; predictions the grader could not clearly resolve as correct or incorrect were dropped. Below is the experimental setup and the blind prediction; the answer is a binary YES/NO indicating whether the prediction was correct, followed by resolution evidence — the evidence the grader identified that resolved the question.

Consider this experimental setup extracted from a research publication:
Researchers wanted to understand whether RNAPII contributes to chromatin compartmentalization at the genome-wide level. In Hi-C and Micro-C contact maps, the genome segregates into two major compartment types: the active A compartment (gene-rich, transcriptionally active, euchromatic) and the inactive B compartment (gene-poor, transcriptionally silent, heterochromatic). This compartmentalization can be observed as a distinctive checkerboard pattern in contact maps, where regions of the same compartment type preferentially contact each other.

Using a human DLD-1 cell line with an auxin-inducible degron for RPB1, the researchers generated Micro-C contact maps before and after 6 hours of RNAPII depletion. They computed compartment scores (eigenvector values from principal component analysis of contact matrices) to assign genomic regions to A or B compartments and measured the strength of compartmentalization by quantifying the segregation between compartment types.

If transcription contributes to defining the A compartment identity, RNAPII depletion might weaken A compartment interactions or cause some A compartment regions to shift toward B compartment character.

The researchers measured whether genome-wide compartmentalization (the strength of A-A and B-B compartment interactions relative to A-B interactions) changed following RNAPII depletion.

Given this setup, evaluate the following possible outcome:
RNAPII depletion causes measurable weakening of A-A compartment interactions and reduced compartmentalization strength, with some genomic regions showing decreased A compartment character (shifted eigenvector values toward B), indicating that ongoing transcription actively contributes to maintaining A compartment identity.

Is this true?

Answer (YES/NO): NO